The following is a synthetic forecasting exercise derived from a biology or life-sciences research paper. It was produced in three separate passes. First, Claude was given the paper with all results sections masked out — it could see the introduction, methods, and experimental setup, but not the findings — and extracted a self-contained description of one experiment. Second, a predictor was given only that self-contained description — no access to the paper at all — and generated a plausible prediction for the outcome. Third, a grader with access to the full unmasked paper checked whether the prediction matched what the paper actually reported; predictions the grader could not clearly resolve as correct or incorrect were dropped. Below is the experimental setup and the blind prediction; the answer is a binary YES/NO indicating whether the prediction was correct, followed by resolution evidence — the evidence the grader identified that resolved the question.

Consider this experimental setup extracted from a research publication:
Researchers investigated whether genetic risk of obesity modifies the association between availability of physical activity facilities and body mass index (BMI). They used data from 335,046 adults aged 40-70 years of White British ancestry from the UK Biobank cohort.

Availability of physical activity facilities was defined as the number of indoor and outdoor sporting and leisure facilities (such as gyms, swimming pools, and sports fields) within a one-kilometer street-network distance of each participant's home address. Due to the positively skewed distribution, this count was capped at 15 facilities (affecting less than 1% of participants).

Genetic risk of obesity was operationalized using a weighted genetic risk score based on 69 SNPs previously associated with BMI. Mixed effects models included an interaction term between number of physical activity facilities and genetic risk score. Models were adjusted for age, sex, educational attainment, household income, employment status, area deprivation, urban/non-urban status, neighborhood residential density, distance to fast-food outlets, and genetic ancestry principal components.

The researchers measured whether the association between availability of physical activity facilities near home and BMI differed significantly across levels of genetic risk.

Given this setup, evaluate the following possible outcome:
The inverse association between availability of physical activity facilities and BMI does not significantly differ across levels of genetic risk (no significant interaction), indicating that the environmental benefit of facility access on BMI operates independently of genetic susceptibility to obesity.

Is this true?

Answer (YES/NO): YES